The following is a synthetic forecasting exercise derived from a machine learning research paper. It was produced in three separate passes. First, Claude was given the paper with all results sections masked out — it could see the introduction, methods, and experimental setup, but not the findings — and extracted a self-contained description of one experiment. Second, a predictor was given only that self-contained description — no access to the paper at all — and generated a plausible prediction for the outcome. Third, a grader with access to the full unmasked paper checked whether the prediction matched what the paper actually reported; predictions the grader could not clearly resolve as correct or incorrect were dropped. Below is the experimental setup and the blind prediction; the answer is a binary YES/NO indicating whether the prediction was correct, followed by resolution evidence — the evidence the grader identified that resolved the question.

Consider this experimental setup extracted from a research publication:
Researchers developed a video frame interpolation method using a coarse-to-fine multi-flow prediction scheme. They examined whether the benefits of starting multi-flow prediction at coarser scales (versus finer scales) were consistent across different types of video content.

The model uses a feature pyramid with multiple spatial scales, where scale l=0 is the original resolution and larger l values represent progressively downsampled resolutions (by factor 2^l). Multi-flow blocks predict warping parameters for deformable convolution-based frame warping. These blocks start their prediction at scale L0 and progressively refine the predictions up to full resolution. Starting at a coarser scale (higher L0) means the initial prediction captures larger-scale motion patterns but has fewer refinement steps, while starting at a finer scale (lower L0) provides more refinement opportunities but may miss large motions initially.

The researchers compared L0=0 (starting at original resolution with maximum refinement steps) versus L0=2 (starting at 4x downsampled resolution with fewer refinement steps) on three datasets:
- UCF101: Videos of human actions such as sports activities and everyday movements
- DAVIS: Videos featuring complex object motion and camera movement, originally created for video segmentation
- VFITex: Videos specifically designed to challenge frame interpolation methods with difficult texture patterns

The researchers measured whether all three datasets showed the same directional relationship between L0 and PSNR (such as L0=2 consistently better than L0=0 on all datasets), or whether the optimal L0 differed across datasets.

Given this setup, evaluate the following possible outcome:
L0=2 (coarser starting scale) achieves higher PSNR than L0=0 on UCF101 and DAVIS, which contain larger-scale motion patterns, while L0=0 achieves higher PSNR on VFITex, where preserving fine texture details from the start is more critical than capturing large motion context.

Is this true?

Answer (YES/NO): NO